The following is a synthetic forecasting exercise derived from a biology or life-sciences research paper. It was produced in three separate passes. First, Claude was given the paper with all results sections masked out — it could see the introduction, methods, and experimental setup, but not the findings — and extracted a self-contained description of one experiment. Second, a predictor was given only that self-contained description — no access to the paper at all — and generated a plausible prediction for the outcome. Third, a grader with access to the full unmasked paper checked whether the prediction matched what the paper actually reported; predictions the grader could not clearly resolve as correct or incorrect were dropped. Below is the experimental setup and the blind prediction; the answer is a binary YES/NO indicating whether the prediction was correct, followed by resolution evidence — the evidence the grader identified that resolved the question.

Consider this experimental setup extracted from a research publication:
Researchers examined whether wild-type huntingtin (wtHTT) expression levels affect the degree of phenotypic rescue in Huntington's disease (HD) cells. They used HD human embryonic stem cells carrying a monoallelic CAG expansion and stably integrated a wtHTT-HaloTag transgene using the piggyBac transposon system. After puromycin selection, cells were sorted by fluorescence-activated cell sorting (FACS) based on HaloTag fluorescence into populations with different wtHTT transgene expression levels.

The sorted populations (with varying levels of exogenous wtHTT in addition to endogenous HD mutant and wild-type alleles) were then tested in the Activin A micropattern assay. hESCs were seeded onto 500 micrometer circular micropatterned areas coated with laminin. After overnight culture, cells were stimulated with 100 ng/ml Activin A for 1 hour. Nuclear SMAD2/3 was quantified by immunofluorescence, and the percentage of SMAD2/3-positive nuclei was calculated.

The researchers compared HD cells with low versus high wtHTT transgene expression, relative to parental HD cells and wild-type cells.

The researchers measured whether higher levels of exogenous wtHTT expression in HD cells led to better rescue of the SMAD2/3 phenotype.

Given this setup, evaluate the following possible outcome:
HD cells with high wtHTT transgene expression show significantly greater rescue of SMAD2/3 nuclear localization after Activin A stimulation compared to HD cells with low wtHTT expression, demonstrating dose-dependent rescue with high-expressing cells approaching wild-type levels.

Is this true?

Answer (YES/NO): NO